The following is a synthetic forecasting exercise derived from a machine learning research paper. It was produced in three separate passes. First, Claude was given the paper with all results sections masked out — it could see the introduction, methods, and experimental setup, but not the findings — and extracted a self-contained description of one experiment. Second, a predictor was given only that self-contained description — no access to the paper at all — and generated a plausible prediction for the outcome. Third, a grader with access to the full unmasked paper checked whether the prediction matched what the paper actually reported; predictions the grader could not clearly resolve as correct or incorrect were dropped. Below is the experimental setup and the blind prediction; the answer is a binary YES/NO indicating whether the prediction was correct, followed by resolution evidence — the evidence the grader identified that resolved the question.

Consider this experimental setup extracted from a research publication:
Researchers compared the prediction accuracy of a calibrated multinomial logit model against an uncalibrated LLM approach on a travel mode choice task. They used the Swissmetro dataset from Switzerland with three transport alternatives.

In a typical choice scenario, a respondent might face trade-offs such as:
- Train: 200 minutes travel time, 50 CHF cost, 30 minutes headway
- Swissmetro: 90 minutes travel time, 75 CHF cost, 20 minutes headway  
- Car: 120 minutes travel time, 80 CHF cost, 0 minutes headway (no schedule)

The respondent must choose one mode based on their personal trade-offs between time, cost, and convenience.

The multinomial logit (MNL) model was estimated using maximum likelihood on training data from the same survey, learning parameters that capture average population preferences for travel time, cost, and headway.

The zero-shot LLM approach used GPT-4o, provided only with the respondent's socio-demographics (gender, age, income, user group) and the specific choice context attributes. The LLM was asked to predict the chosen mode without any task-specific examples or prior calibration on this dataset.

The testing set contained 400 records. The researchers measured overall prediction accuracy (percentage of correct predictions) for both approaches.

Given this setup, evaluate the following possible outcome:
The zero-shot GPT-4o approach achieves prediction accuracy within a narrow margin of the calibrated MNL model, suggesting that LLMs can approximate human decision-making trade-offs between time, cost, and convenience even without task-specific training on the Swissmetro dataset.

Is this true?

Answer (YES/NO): NO